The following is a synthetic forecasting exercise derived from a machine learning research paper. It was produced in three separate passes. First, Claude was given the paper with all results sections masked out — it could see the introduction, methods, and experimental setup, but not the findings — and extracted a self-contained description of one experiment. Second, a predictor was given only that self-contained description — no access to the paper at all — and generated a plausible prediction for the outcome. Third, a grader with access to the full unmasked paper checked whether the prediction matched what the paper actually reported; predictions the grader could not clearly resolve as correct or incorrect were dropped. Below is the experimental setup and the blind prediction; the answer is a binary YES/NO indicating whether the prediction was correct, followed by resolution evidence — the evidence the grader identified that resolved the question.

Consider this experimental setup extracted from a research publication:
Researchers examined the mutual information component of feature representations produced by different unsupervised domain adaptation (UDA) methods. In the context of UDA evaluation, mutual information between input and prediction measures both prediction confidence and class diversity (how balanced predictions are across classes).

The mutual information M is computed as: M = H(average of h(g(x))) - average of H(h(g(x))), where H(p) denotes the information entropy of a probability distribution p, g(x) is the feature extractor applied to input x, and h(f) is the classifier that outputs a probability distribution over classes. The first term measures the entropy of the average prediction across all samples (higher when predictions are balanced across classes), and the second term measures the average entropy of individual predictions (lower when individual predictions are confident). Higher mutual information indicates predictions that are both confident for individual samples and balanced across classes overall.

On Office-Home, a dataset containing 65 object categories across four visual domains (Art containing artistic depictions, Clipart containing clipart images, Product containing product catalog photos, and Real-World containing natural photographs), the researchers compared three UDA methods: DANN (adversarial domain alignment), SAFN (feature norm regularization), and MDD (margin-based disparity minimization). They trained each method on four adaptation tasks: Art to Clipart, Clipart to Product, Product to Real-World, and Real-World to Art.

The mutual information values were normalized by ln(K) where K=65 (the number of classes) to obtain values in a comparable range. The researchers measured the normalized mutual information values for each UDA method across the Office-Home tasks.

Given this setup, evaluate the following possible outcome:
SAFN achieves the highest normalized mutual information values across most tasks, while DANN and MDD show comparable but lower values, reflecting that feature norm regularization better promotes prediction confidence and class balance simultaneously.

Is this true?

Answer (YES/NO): NO